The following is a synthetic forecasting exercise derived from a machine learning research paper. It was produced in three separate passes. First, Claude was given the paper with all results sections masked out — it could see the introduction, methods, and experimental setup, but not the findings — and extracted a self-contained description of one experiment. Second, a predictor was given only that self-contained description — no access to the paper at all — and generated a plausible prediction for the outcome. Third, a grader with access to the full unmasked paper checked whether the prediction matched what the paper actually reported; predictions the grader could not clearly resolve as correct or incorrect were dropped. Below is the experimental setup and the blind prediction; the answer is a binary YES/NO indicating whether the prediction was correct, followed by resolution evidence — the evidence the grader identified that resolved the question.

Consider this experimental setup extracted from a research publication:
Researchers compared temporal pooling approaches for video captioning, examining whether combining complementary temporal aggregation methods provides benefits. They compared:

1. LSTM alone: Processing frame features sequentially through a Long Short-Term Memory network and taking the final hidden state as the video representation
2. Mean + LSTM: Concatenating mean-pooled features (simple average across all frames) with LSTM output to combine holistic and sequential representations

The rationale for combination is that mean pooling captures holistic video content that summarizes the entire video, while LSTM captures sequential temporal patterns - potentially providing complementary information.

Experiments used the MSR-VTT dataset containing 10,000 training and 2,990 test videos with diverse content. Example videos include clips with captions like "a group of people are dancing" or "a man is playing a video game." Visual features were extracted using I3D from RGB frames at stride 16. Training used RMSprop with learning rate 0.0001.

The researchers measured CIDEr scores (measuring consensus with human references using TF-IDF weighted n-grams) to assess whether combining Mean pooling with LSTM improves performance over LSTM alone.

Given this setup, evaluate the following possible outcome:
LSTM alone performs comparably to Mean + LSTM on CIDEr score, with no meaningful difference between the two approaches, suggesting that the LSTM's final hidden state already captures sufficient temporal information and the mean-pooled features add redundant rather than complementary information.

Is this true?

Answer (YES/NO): YES